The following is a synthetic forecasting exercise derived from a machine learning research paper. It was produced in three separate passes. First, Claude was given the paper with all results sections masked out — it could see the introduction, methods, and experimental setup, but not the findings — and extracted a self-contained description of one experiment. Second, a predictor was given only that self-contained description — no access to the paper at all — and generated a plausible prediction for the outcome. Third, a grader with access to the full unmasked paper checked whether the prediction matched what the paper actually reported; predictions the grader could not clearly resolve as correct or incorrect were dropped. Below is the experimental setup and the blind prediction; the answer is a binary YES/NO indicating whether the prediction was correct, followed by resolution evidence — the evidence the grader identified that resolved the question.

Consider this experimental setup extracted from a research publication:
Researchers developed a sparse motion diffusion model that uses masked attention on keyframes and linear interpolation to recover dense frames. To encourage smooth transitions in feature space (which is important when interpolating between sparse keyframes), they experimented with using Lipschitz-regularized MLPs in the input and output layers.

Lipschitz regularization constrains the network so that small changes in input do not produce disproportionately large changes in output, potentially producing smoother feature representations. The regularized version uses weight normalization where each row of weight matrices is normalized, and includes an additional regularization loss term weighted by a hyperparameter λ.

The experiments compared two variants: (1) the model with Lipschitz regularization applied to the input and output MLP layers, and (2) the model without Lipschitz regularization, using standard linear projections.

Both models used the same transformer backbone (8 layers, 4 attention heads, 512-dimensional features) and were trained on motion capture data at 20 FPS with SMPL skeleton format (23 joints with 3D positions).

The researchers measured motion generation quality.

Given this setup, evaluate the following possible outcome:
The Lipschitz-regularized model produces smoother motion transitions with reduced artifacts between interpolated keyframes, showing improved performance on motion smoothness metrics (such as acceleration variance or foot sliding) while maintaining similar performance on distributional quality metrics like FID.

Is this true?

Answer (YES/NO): NO